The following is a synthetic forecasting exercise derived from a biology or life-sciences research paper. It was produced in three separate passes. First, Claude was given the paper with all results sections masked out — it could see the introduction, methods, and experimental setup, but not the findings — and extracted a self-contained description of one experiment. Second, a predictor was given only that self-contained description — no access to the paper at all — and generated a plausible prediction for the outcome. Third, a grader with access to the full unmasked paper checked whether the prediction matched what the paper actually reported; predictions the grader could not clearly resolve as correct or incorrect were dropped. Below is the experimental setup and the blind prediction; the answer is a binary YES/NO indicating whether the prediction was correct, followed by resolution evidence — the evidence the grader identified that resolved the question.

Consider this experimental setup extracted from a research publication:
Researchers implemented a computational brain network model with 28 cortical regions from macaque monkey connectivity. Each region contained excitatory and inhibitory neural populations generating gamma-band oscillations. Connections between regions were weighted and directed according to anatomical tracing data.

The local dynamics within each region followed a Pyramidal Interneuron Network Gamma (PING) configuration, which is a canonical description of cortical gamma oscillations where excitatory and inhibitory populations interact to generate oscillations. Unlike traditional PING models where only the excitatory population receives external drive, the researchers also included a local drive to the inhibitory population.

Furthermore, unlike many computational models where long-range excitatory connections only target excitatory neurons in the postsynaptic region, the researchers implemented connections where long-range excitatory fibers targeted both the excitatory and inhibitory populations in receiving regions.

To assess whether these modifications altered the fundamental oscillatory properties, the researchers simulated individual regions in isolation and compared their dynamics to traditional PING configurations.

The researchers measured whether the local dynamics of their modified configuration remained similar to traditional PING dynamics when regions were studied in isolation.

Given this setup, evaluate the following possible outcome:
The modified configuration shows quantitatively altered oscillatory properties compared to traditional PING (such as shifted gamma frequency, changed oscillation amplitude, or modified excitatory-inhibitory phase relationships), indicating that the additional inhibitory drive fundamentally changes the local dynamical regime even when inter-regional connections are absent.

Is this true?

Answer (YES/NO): NO